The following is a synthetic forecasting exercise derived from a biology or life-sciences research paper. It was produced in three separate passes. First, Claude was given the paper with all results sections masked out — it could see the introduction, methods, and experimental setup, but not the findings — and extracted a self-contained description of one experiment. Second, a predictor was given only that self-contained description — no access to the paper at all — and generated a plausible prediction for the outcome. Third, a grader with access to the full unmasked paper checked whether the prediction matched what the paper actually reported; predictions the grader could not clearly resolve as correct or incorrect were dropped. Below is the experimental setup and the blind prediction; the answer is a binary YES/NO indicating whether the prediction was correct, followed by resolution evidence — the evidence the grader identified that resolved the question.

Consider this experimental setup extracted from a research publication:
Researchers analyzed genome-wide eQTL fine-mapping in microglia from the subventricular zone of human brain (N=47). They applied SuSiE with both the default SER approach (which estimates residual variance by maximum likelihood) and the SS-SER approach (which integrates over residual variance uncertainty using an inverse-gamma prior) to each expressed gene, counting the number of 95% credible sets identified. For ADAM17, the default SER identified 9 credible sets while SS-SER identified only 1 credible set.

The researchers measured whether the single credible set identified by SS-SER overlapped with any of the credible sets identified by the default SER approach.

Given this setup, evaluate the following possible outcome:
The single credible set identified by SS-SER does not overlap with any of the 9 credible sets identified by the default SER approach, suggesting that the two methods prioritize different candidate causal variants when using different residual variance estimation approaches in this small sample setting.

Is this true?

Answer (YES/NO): NO